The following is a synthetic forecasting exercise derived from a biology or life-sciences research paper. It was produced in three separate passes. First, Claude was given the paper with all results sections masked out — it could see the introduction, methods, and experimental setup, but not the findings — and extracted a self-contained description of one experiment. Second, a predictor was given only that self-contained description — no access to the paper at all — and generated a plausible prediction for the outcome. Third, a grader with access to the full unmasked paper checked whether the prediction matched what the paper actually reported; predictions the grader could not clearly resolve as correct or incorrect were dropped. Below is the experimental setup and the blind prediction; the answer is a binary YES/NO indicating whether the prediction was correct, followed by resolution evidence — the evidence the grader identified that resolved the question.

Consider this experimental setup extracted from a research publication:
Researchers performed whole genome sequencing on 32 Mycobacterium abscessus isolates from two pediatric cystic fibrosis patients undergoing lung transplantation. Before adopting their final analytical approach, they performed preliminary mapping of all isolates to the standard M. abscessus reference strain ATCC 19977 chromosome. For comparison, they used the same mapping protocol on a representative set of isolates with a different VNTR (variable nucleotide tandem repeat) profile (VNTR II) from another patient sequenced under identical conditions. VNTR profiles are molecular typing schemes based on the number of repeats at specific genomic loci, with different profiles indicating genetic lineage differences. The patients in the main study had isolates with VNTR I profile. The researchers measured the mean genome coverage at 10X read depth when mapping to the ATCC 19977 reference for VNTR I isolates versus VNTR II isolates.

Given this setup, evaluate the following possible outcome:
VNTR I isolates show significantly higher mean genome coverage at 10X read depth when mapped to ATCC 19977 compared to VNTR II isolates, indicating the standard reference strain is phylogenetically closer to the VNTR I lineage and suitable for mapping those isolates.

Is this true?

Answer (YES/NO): NO